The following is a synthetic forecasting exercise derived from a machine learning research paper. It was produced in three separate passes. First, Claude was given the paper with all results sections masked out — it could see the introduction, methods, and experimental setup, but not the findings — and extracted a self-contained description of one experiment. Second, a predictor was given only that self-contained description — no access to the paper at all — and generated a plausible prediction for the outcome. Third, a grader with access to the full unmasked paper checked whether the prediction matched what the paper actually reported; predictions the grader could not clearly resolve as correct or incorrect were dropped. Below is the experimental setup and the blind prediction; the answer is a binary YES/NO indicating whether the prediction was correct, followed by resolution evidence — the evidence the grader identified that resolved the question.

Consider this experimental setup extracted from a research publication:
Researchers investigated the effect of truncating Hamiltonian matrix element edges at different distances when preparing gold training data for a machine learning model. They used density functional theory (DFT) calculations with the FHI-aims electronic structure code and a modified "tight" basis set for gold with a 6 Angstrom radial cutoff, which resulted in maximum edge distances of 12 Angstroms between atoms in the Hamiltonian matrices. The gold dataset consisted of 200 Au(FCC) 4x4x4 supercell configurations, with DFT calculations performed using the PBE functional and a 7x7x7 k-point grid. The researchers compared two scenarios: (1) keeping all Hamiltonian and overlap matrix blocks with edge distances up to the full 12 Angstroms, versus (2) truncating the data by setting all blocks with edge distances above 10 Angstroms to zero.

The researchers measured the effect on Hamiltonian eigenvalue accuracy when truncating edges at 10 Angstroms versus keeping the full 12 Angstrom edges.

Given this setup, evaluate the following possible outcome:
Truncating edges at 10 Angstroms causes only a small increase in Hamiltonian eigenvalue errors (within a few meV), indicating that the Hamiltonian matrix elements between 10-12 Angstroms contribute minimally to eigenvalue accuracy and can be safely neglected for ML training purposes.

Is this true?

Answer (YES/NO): YES